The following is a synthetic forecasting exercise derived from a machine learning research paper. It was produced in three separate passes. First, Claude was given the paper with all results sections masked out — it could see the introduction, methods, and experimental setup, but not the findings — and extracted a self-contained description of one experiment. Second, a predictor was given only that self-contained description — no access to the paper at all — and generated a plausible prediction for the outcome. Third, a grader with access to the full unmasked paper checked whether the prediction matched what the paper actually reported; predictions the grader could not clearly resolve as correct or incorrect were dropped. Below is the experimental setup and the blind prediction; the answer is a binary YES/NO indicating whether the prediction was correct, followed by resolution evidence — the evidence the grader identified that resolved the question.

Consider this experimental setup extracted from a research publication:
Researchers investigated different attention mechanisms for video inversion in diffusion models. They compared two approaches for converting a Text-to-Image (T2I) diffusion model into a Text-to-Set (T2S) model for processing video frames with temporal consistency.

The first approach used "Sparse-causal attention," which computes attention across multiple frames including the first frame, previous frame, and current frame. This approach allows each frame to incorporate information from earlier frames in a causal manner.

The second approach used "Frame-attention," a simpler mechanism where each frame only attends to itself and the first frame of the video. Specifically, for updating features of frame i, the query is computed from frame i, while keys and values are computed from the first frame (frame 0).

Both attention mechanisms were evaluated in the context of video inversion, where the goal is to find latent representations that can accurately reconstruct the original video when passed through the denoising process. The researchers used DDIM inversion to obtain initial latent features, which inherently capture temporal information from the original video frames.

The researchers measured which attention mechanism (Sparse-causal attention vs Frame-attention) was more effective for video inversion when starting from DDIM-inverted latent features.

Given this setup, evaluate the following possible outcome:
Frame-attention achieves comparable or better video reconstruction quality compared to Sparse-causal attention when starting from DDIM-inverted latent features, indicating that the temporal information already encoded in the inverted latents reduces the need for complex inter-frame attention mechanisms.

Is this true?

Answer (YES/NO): YES